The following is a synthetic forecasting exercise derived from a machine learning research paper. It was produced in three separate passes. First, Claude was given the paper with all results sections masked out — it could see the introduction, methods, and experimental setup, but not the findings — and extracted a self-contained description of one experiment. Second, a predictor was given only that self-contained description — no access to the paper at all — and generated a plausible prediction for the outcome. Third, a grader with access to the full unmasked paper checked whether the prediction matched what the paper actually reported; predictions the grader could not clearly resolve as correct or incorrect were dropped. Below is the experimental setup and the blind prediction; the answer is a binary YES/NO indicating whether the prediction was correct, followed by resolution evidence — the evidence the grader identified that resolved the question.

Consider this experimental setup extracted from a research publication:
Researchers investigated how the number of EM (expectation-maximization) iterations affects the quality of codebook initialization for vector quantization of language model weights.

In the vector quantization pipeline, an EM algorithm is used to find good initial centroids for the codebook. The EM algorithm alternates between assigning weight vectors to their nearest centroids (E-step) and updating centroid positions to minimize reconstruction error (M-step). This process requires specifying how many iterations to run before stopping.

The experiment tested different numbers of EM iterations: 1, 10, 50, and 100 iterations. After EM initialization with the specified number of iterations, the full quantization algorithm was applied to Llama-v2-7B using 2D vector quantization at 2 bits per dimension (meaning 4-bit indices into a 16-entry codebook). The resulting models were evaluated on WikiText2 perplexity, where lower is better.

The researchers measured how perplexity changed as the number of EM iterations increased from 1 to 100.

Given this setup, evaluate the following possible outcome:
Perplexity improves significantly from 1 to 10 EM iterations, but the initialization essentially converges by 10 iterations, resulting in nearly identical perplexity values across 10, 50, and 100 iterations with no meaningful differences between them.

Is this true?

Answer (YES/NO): NO